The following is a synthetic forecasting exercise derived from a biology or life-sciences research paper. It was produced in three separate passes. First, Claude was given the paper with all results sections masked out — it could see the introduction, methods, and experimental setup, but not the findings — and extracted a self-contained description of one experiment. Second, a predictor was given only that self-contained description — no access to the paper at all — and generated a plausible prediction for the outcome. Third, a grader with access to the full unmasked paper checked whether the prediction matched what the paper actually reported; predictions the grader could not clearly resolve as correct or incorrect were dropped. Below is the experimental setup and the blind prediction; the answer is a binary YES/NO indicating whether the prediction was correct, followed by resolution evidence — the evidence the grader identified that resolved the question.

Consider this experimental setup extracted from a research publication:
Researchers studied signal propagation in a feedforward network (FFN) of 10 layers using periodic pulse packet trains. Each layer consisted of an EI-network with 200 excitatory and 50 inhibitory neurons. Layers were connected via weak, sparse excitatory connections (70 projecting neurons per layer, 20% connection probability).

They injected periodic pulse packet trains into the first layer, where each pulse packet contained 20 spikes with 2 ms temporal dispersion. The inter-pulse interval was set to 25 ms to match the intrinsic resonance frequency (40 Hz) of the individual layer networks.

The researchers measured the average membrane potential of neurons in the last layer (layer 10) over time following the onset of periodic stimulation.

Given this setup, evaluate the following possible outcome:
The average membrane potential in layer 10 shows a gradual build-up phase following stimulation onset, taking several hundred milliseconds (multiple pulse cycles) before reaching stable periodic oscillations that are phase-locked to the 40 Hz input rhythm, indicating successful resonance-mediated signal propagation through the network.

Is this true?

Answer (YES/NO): YES